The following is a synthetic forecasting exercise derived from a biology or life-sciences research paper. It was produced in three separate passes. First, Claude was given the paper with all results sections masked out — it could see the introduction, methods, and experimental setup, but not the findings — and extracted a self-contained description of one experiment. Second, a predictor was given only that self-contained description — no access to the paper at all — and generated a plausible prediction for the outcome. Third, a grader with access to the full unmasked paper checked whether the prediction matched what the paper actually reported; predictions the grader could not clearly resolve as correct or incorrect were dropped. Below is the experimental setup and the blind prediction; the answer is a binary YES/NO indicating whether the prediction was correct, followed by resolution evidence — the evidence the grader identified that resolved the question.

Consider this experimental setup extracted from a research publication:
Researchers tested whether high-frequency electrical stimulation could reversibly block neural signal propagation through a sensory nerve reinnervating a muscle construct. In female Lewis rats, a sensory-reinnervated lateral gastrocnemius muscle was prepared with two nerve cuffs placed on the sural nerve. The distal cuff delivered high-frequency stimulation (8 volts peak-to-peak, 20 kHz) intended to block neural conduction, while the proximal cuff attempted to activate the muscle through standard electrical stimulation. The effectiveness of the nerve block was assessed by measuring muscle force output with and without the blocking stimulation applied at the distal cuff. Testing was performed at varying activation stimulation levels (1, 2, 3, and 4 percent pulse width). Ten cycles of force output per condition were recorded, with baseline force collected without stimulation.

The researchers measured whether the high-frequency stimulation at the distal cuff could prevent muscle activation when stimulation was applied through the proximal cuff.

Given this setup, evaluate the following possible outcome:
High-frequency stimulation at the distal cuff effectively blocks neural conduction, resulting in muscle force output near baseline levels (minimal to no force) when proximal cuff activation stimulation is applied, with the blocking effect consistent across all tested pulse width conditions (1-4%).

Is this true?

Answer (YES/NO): YES